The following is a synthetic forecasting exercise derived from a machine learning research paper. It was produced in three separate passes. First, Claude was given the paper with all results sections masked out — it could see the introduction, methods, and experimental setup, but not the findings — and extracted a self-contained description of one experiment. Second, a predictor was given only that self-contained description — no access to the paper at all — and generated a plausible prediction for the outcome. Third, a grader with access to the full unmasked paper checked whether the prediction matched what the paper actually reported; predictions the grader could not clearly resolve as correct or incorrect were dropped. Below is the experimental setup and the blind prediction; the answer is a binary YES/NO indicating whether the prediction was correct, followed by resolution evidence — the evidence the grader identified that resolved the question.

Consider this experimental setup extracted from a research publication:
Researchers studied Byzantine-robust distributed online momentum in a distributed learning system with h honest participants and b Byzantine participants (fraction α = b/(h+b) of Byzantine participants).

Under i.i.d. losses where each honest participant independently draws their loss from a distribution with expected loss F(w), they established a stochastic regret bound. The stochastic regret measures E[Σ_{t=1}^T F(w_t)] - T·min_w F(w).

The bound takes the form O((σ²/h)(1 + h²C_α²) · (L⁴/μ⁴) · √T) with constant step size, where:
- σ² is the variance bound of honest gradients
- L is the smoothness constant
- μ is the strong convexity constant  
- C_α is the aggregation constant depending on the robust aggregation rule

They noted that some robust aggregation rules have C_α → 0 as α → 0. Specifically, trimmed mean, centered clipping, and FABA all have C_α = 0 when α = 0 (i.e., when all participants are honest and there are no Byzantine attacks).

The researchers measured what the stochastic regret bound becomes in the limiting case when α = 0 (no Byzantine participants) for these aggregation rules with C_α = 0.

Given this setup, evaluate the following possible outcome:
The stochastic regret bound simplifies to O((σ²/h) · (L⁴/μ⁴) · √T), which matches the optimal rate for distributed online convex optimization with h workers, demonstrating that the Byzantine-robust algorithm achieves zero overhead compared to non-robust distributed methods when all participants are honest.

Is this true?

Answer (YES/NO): NO